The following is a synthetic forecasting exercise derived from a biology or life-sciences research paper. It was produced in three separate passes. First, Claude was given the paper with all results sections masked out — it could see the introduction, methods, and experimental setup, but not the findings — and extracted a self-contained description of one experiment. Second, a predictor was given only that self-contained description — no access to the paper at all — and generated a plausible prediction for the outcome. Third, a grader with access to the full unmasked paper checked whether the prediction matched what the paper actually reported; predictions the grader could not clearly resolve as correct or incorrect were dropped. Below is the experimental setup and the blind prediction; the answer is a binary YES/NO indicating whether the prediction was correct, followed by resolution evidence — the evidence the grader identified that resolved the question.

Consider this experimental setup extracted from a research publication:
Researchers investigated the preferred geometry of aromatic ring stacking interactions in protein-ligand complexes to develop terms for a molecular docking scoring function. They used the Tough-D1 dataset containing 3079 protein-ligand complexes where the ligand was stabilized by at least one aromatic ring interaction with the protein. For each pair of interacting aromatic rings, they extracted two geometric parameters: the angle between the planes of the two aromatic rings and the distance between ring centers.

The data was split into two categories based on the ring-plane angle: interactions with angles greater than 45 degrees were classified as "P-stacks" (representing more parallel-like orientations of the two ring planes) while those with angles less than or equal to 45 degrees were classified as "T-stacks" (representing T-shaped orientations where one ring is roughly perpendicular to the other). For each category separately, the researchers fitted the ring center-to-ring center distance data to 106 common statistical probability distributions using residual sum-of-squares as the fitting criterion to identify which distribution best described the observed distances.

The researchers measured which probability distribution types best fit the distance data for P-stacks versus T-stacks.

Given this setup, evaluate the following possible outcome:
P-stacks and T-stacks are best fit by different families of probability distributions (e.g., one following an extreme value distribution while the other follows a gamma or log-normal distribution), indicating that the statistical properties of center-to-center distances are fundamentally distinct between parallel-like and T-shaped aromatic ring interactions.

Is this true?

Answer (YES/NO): YES